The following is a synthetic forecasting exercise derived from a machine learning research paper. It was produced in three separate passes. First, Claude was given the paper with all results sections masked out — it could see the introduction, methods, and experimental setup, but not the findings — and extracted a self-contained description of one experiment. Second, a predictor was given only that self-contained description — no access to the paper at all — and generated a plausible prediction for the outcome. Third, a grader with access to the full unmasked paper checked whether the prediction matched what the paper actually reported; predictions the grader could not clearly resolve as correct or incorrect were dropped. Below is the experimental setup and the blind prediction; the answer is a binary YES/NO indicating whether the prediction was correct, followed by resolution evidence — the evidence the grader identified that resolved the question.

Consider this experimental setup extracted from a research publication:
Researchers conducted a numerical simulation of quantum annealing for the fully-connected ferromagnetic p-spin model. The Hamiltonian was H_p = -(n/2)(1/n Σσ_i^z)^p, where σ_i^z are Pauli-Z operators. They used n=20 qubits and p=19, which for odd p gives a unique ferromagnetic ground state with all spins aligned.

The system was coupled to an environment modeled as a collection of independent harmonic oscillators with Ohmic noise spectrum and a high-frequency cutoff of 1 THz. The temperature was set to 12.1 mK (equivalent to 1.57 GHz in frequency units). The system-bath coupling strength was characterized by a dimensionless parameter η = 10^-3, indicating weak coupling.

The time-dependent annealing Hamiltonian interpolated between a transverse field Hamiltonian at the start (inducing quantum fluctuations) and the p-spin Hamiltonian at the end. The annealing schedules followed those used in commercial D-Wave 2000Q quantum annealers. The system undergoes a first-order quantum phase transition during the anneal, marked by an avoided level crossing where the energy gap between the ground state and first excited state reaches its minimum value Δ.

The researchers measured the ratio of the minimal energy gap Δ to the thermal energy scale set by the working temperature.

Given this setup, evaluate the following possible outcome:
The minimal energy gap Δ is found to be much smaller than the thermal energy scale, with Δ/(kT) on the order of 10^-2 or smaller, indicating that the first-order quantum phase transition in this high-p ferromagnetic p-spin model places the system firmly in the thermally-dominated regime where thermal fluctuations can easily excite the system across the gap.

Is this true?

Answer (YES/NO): NO